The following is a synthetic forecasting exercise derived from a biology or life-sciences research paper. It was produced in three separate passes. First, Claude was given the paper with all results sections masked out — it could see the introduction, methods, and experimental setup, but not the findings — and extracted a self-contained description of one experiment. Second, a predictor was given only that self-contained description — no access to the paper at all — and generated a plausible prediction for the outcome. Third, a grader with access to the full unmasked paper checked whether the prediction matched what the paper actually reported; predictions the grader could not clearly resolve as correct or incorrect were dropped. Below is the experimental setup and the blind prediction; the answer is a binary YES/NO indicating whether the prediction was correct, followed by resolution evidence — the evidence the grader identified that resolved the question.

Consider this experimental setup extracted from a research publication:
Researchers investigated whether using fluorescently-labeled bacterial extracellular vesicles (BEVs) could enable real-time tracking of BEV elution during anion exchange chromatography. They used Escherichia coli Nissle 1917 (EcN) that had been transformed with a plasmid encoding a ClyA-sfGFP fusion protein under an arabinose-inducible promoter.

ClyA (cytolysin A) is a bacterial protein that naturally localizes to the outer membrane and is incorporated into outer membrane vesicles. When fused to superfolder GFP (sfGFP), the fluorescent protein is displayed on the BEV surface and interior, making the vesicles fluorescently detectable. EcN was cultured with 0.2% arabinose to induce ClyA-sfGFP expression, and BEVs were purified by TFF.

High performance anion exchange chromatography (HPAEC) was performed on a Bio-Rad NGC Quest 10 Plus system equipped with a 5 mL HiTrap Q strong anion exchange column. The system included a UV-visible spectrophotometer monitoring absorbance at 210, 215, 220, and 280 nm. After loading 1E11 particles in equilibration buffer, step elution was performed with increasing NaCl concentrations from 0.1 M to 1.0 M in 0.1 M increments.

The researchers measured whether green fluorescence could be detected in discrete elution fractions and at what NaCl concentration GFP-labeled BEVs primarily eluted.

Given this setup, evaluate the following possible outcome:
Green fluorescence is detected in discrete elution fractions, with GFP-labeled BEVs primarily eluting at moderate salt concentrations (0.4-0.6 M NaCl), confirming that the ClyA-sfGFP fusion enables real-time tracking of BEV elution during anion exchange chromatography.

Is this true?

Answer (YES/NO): NO